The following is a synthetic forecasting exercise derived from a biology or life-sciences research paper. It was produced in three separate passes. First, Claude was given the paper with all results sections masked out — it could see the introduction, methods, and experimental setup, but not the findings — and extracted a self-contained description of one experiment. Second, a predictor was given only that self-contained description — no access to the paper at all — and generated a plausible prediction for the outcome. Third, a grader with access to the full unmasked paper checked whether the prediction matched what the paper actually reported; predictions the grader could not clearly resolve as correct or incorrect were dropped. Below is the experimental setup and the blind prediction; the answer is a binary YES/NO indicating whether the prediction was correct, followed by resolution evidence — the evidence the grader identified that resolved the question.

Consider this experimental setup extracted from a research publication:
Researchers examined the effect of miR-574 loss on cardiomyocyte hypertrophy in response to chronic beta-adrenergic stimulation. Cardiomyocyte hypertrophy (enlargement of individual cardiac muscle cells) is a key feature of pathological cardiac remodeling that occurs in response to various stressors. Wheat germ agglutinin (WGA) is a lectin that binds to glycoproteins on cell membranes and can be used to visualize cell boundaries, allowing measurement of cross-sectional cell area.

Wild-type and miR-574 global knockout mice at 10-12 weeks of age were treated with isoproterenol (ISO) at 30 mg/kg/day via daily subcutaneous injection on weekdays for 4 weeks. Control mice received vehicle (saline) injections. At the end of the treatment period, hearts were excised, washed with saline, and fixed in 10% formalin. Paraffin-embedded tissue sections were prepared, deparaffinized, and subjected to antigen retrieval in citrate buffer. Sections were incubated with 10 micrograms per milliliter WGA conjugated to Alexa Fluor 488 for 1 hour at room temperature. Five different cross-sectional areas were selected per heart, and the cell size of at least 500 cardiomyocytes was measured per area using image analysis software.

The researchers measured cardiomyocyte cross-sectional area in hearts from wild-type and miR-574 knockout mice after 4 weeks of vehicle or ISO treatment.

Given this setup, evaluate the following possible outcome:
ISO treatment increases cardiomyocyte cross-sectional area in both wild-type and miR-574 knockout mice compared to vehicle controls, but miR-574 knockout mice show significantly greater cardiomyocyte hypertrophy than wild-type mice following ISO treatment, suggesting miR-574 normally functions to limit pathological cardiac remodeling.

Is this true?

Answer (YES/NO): YES